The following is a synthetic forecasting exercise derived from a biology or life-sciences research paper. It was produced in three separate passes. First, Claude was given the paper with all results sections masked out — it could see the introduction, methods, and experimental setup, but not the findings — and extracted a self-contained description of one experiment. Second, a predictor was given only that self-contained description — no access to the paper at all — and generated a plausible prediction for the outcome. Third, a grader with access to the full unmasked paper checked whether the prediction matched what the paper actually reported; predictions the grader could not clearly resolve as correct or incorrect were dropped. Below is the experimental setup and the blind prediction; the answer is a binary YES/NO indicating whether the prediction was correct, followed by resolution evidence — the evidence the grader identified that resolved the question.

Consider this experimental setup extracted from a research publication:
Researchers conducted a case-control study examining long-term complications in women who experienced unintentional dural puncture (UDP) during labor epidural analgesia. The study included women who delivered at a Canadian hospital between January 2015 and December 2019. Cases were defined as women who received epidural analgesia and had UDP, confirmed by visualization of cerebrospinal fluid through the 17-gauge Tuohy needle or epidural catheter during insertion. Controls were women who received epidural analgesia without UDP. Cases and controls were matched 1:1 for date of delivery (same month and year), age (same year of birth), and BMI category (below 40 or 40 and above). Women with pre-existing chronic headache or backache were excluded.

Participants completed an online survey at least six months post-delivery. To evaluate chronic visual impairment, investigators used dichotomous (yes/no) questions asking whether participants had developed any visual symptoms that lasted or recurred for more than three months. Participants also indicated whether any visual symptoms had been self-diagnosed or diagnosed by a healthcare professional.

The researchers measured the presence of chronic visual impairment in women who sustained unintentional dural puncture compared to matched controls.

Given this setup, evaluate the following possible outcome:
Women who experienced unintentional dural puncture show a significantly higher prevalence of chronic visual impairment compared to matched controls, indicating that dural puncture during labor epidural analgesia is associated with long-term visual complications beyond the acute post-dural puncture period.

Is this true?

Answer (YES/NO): NO